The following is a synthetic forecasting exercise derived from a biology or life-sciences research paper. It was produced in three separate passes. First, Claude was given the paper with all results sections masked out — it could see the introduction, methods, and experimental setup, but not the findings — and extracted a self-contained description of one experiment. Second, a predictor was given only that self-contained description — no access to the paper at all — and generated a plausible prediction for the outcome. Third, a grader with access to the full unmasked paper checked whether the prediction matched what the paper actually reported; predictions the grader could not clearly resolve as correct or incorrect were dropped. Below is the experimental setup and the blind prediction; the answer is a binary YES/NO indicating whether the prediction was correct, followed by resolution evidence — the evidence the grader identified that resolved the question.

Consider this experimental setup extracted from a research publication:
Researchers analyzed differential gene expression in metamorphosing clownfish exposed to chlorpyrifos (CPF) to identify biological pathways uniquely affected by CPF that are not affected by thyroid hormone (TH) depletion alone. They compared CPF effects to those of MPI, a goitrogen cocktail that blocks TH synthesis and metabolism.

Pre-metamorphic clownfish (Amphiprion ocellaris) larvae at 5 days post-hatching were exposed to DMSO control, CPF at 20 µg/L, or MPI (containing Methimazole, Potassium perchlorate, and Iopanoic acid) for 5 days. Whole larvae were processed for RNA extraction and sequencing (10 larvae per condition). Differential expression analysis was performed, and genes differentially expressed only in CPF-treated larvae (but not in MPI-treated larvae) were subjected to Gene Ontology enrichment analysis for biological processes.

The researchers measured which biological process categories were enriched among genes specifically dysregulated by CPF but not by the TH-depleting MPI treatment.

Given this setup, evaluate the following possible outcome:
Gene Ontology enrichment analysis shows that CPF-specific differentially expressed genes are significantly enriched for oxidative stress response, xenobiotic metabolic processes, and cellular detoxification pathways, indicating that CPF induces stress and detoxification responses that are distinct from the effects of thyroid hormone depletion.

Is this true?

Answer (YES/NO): NO